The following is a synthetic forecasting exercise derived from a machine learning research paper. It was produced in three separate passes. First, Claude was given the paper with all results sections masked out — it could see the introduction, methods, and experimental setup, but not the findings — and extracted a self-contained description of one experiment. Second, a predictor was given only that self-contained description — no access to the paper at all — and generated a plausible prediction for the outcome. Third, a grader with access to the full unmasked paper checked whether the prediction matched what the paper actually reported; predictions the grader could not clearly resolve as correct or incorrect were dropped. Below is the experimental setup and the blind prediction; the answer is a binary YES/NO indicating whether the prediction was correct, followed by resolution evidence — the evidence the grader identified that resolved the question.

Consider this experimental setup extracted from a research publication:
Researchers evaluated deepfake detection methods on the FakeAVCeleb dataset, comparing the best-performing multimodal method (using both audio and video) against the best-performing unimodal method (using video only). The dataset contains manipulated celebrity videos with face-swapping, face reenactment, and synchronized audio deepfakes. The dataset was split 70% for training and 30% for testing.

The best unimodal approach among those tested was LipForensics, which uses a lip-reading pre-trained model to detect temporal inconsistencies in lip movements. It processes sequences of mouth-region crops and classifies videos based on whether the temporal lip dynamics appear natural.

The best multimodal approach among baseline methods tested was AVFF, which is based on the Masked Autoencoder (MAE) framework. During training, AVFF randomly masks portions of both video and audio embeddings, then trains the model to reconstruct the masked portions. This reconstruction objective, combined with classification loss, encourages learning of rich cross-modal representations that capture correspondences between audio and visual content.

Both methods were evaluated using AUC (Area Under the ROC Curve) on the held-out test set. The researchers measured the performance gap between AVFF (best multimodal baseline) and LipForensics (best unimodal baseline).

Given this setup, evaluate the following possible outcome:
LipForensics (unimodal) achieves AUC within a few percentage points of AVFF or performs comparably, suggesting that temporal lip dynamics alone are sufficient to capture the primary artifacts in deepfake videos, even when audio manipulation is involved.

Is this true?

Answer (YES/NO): NO